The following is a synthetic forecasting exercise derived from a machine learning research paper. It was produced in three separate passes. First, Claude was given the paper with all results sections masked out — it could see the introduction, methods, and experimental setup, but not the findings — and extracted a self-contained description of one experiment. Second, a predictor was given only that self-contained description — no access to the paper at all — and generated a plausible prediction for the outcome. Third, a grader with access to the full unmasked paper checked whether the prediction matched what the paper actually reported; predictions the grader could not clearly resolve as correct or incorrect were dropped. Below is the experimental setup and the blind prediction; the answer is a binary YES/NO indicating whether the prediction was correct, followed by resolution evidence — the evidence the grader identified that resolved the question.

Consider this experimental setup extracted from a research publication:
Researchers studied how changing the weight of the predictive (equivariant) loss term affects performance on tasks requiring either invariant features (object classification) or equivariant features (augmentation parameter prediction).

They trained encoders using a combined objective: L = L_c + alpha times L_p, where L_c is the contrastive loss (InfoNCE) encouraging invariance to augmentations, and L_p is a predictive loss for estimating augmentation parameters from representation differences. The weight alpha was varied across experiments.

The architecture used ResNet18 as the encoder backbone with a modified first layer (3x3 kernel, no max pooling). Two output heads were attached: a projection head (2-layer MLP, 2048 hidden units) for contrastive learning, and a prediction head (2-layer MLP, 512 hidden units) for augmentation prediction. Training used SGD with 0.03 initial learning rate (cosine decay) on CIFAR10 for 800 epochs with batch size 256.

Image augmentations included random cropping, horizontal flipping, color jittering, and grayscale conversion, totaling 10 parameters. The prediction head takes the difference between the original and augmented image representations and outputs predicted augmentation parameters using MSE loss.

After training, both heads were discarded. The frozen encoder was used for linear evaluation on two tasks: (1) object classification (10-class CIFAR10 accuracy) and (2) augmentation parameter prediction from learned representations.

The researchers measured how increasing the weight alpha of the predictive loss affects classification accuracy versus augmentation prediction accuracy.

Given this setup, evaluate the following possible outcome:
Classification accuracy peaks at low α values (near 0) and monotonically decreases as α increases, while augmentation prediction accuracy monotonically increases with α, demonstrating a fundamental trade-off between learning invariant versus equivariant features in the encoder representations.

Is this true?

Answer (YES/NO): NO